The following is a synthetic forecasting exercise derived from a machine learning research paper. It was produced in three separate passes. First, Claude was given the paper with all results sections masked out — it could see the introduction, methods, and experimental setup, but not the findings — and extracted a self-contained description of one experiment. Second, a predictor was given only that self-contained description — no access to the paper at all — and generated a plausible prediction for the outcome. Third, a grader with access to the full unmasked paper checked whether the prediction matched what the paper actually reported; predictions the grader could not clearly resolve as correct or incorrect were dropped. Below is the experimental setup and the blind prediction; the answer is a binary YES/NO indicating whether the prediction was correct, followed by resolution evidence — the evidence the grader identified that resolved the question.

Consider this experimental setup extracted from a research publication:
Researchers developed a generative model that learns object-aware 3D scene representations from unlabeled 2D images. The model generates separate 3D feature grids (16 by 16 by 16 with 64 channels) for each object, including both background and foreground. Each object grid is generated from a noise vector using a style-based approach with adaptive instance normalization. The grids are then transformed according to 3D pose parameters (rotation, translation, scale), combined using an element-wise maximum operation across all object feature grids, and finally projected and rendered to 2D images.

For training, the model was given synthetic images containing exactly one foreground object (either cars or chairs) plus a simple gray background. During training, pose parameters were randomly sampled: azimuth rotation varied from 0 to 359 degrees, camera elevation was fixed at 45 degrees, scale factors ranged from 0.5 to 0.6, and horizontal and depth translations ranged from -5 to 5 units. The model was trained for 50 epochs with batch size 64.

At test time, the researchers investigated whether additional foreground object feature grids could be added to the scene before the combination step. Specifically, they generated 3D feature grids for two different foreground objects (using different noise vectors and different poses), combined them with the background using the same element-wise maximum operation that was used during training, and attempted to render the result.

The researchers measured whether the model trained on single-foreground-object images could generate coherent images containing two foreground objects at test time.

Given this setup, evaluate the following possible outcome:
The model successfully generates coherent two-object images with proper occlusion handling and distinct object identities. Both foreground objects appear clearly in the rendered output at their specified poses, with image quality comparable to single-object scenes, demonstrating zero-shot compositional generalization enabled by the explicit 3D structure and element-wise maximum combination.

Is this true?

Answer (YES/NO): YES